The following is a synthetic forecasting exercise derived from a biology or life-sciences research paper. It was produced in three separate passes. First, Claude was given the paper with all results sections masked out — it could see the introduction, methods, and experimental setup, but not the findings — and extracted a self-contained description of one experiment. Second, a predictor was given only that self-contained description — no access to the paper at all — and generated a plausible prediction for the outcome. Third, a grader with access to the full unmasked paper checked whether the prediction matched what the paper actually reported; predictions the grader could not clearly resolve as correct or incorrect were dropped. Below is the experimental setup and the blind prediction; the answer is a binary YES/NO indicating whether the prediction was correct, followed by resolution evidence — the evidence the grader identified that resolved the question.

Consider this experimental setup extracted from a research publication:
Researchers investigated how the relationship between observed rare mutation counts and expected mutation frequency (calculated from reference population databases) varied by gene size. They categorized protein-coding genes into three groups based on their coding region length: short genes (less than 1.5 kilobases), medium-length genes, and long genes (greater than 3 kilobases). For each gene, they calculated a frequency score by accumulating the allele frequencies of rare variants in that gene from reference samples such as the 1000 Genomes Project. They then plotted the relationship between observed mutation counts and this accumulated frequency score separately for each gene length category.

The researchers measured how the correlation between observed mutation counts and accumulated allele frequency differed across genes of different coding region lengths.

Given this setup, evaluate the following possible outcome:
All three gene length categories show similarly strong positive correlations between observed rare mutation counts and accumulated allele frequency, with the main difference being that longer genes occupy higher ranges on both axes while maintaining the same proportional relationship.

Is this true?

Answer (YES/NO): NO